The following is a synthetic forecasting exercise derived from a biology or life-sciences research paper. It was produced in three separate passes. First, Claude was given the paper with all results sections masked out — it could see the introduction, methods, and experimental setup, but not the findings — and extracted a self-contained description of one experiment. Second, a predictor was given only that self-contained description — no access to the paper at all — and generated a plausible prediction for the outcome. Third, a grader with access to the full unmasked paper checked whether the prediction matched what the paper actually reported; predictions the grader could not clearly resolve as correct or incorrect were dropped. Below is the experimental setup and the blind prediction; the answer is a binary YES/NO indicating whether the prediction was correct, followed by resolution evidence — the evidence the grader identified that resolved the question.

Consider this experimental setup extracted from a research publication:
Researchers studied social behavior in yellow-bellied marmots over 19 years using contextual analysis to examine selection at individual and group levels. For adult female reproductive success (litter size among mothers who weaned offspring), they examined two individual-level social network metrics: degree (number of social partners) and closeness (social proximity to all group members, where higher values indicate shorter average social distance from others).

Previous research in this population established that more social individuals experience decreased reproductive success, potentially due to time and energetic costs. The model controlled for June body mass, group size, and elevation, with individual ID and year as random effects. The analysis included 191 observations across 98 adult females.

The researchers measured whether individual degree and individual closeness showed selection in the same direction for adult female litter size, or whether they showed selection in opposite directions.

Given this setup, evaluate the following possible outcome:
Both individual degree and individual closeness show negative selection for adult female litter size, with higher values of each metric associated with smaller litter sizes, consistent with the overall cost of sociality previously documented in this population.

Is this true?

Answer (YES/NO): NO